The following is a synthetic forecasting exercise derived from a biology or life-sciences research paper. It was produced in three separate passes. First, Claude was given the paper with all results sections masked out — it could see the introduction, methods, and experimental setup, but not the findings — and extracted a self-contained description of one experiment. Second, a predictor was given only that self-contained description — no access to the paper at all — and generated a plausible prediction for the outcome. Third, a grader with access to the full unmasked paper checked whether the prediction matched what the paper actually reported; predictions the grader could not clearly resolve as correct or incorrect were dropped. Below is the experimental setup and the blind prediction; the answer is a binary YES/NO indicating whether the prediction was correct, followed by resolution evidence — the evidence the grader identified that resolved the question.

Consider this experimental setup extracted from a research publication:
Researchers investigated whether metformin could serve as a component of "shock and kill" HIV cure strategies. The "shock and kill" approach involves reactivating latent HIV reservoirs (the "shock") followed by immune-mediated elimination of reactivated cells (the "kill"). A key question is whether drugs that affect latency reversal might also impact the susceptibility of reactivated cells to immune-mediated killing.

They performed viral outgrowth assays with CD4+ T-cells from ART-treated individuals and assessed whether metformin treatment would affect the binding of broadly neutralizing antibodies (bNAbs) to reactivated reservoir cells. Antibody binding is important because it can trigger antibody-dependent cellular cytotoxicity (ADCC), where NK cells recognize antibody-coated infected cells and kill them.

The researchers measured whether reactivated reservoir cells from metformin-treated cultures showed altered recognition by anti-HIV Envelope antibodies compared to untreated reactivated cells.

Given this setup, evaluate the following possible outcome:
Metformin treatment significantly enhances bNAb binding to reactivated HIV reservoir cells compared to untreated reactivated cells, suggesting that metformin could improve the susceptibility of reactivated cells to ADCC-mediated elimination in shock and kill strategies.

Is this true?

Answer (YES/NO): YES